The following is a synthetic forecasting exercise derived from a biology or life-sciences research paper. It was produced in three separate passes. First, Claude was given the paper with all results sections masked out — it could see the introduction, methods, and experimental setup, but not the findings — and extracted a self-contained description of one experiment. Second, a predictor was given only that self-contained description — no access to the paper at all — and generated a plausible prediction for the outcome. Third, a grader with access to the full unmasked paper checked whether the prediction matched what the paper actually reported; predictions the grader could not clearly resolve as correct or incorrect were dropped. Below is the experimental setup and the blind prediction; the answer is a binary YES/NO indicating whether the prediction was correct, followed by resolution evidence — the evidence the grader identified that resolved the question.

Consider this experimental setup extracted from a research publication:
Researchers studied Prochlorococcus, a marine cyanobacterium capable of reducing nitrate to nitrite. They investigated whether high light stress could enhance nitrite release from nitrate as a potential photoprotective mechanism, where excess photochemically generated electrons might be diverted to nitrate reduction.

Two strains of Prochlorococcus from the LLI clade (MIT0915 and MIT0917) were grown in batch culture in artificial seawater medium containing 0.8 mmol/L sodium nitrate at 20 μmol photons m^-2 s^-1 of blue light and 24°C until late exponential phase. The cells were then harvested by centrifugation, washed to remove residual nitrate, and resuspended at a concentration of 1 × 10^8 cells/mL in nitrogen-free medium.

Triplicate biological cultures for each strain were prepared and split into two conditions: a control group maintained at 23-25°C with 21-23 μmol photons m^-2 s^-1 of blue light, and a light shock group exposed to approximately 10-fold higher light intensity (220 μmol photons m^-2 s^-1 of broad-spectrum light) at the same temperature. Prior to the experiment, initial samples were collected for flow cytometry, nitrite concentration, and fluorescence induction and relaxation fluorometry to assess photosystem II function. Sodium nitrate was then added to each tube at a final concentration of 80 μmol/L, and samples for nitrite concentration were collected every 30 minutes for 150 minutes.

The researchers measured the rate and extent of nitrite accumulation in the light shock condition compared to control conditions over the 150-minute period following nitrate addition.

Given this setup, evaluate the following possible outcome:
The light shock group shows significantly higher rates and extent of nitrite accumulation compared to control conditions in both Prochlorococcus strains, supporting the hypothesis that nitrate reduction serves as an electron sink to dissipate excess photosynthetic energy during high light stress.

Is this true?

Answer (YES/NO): NO